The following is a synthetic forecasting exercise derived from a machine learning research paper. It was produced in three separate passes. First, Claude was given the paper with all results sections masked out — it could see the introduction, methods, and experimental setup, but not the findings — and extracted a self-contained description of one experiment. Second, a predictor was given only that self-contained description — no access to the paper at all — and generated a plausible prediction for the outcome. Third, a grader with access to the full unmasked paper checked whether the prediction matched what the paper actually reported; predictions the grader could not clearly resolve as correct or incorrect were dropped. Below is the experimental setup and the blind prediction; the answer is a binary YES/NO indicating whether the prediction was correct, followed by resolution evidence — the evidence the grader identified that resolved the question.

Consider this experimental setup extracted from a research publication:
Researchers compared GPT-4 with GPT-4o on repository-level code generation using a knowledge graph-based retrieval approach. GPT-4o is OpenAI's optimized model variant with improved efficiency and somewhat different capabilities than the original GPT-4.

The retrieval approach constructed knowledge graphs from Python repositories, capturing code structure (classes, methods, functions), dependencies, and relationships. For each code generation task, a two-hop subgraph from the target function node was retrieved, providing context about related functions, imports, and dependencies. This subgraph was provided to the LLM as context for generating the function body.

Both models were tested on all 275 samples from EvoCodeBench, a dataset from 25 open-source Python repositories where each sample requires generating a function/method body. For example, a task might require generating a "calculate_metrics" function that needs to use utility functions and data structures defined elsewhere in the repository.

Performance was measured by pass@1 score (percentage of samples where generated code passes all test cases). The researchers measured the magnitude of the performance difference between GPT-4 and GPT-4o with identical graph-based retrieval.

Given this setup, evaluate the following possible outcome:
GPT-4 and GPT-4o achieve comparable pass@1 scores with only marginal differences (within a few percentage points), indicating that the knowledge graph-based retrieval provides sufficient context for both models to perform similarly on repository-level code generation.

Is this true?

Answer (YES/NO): YES